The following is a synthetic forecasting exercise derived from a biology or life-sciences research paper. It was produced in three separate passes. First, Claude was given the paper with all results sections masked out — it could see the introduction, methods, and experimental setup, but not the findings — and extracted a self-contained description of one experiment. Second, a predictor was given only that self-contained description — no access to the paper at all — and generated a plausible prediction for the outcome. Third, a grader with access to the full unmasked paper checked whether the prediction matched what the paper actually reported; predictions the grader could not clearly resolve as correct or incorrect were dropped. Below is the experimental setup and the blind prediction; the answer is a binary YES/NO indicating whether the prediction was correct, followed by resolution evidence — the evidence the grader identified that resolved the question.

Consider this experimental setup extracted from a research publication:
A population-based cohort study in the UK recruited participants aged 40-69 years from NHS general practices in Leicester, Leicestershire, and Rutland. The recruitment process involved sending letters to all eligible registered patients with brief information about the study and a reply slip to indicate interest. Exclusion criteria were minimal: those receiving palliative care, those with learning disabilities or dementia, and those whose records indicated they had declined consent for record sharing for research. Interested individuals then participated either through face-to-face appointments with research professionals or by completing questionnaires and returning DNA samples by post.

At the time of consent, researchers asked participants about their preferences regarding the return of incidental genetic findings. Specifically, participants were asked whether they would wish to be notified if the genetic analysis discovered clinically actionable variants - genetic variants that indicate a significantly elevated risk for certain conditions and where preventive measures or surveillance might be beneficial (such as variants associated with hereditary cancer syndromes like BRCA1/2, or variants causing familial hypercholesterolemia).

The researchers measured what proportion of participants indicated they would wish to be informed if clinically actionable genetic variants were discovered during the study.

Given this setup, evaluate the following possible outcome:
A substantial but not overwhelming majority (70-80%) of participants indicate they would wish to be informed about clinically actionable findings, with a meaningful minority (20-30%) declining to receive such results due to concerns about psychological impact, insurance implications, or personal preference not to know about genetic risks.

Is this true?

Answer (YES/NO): NO